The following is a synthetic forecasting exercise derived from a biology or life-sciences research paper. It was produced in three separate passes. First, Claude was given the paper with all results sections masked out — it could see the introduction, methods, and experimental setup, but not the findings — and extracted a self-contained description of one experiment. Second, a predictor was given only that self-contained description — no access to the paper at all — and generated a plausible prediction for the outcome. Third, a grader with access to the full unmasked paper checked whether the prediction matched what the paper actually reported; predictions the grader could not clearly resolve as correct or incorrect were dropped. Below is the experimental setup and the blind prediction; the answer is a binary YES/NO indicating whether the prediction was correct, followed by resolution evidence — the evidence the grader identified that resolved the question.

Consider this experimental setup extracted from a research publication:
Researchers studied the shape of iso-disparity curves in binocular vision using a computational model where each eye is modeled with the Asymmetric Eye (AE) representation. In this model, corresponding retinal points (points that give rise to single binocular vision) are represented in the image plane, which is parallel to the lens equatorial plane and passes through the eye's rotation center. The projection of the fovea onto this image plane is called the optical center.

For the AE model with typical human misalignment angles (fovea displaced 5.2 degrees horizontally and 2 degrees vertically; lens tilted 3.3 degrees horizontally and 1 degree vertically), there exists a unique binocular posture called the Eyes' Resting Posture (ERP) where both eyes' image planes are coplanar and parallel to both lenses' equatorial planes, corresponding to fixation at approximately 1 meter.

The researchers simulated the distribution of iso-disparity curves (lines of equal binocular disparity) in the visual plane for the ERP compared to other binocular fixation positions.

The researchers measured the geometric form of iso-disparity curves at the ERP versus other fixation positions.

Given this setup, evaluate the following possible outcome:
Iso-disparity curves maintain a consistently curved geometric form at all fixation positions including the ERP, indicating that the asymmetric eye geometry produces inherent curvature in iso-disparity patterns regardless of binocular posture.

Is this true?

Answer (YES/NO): NO